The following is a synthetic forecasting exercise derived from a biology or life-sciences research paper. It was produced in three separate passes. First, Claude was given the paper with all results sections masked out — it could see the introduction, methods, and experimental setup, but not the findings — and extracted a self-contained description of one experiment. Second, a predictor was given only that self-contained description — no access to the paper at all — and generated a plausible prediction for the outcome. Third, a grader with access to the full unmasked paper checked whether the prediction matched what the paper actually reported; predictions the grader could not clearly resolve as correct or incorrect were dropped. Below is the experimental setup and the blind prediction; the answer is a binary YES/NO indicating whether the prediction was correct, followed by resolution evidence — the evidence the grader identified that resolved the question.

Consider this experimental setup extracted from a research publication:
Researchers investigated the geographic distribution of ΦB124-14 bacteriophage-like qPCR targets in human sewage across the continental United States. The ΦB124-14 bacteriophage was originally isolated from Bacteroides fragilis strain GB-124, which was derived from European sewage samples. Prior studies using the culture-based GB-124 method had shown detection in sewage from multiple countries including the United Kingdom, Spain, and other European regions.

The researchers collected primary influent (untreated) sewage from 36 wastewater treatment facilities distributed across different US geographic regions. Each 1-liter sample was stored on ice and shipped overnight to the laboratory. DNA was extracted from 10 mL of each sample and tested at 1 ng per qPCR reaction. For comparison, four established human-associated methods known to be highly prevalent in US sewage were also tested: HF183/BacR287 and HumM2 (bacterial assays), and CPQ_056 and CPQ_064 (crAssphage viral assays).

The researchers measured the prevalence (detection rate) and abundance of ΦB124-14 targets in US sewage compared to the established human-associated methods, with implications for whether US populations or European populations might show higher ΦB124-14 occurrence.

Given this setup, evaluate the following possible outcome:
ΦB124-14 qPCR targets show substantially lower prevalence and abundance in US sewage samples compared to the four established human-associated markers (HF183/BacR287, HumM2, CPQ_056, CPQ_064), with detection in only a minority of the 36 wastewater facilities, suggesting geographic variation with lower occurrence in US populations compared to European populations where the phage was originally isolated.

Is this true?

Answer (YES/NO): NO